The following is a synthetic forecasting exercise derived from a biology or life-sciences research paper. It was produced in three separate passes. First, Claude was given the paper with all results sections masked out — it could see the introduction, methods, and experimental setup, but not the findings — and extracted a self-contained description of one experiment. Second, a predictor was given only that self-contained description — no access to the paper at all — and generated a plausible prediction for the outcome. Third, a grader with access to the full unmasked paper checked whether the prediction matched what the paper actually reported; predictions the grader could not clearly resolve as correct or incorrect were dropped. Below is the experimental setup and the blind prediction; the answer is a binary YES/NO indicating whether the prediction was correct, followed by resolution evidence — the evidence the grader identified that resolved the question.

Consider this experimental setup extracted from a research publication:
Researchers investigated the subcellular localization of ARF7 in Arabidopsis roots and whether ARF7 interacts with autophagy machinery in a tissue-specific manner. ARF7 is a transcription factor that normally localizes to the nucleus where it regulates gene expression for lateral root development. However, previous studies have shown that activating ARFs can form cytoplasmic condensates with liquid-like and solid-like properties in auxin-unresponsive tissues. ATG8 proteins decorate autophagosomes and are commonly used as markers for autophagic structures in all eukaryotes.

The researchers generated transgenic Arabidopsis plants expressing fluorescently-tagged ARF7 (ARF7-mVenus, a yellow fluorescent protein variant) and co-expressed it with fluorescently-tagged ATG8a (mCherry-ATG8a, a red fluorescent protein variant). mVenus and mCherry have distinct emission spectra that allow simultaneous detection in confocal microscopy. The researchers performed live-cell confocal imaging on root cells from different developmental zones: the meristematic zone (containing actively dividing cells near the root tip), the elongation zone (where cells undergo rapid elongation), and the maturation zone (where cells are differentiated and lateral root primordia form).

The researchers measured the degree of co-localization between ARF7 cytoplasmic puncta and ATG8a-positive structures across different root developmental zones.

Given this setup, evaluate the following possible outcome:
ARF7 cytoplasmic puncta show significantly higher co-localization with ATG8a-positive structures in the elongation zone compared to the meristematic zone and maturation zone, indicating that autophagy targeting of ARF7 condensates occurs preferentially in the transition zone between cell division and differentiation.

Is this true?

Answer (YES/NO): NO